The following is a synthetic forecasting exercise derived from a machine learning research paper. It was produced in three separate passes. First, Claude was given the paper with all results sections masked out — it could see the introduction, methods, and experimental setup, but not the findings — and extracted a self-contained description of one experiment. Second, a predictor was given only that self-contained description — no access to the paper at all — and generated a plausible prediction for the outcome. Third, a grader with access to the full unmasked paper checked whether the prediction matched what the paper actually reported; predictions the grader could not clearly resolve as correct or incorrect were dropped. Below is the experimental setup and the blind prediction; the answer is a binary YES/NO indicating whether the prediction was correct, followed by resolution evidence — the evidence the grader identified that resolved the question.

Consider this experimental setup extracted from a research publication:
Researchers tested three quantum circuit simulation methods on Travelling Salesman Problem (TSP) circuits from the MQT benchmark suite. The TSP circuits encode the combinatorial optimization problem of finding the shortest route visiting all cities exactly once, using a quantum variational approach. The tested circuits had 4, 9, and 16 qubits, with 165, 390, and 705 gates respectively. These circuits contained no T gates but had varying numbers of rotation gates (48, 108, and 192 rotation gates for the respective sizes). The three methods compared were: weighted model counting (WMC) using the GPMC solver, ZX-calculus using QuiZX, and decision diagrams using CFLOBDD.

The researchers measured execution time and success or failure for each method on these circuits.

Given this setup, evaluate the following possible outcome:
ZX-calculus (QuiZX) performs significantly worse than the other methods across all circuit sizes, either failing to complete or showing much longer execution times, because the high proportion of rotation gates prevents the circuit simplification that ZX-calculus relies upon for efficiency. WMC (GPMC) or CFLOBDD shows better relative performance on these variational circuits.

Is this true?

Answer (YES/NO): YES